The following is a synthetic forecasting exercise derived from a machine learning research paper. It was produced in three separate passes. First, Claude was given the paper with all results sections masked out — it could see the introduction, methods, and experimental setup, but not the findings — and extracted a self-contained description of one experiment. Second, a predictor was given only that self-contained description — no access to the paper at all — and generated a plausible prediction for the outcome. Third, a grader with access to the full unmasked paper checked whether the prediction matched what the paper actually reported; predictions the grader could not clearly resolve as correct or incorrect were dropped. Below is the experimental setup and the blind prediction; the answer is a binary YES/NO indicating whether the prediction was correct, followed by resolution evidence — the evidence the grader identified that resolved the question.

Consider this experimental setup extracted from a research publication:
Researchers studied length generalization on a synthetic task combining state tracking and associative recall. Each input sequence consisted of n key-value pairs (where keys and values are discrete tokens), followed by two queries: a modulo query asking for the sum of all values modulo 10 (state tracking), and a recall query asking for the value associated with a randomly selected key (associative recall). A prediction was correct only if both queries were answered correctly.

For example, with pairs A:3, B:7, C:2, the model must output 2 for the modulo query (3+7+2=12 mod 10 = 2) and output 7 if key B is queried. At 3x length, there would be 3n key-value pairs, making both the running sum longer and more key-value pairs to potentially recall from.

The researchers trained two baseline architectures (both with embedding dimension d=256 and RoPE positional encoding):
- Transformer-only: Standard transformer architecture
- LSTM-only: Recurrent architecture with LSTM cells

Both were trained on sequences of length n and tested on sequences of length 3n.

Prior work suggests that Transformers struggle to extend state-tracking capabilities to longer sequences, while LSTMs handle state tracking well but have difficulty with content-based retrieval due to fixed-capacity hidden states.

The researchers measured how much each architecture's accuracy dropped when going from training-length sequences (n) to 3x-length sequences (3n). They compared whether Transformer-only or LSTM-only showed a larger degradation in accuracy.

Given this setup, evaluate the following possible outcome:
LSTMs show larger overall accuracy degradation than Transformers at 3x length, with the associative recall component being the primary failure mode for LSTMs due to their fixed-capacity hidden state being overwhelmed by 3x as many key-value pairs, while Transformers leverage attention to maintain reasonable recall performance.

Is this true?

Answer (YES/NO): NO